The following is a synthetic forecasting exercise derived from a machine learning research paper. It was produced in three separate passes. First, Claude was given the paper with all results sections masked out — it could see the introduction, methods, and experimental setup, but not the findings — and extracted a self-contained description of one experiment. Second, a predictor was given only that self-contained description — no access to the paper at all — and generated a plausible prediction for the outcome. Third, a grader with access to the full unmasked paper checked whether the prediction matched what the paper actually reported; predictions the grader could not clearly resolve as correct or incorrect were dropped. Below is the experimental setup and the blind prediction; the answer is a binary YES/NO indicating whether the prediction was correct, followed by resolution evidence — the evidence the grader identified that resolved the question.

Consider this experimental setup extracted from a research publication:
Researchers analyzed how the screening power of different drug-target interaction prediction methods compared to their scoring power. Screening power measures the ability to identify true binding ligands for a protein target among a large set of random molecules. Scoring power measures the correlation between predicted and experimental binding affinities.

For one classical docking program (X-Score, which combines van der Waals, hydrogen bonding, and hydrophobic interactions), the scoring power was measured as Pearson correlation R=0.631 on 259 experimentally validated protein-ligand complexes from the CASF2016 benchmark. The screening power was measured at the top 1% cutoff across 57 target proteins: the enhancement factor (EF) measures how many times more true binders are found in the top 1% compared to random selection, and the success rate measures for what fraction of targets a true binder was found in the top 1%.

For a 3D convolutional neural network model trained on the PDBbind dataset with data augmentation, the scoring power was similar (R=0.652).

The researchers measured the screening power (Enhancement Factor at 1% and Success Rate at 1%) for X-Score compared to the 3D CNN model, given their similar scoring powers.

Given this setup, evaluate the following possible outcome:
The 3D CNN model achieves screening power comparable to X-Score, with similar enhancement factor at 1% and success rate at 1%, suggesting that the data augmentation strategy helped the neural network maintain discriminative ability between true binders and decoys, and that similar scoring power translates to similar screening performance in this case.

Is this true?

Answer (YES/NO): NO